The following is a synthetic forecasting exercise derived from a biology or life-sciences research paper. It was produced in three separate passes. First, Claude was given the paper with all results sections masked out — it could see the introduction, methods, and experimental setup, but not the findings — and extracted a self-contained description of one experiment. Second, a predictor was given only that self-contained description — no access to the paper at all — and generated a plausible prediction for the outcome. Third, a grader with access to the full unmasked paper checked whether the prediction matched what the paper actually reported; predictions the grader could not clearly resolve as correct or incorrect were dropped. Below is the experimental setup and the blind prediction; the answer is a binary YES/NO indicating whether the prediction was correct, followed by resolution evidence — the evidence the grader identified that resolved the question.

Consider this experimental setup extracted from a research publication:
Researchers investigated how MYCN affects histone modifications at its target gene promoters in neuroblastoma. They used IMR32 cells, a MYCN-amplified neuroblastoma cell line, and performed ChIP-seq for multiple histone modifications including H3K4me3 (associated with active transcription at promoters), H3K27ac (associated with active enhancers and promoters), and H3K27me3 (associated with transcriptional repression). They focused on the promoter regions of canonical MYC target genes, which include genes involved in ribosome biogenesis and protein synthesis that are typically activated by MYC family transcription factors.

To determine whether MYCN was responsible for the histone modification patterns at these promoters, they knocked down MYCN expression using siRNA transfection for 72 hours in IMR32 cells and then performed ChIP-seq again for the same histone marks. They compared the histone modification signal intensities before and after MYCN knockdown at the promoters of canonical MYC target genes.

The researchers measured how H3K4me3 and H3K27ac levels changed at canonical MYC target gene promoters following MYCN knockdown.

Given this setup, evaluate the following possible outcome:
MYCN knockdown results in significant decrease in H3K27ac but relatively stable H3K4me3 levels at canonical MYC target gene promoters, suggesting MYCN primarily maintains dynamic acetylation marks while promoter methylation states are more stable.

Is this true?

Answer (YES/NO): NO